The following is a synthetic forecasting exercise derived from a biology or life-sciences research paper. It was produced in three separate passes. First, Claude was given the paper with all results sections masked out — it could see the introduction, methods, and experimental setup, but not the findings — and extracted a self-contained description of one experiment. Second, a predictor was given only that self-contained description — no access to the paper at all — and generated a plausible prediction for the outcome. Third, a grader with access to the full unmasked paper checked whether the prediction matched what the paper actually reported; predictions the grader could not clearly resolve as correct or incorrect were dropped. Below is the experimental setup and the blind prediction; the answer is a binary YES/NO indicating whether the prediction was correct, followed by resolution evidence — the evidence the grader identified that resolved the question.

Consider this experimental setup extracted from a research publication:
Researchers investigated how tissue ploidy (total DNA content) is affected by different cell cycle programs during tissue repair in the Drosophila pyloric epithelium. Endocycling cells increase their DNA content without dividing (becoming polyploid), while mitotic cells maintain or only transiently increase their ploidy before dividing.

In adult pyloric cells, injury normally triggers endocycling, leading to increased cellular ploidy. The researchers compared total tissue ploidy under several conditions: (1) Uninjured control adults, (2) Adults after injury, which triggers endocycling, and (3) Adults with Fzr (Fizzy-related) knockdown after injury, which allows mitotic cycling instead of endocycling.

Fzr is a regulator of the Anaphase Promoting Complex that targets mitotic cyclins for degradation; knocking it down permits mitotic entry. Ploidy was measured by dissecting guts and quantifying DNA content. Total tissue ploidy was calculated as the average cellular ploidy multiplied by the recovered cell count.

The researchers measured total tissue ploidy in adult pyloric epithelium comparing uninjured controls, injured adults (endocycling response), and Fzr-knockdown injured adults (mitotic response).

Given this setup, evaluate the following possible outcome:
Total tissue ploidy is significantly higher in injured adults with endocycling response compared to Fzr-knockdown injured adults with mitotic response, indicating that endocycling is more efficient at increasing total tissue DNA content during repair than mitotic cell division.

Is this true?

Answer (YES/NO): NO